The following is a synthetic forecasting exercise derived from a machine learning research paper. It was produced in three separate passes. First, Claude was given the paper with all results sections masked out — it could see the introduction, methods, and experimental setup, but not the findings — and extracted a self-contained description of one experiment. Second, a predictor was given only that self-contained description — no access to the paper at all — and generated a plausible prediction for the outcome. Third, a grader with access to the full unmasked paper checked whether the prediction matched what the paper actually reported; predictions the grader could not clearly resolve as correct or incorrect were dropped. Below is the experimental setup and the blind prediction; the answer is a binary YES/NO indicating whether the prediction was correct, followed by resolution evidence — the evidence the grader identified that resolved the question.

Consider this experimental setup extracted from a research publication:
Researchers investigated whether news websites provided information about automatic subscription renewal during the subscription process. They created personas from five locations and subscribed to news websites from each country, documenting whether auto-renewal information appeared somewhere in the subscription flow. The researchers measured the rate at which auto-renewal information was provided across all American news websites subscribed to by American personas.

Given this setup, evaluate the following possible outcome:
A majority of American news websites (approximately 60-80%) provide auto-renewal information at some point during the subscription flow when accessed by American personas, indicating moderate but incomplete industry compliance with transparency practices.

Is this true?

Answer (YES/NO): NO